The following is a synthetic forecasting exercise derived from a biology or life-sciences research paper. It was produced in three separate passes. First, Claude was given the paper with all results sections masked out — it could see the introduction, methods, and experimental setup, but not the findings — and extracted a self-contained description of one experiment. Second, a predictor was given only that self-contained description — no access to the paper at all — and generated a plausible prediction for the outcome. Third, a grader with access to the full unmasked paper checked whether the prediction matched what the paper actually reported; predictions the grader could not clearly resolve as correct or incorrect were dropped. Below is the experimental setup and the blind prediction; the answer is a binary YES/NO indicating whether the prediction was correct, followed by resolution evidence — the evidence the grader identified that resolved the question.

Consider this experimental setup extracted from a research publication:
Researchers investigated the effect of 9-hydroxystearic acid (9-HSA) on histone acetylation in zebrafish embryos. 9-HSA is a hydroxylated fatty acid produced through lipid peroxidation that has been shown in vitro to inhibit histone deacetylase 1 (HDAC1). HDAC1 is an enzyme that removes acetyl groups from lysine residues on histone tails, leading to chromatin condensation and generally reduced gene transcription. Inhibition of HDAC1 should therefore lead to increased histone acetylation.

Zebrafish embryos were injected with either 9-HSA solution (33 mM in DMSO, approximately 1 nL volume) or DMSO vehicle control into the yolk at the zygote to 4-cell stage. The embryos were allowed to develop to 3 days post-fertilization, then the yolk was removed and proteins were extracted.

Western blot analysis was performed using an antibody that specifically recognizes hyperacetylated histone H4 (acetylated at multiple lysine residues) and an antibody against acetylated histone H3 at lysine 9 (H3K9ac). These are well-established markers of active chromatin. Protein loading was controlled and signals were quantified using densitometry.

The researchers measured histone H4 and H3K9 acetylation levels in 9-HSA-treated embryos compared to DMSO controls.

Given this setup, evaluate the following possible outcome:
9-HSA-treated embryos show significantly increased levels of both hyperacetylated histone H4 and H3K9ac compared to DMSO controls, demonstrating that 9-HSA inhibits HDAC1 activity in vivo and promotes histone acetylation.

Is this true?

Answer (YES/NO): YES